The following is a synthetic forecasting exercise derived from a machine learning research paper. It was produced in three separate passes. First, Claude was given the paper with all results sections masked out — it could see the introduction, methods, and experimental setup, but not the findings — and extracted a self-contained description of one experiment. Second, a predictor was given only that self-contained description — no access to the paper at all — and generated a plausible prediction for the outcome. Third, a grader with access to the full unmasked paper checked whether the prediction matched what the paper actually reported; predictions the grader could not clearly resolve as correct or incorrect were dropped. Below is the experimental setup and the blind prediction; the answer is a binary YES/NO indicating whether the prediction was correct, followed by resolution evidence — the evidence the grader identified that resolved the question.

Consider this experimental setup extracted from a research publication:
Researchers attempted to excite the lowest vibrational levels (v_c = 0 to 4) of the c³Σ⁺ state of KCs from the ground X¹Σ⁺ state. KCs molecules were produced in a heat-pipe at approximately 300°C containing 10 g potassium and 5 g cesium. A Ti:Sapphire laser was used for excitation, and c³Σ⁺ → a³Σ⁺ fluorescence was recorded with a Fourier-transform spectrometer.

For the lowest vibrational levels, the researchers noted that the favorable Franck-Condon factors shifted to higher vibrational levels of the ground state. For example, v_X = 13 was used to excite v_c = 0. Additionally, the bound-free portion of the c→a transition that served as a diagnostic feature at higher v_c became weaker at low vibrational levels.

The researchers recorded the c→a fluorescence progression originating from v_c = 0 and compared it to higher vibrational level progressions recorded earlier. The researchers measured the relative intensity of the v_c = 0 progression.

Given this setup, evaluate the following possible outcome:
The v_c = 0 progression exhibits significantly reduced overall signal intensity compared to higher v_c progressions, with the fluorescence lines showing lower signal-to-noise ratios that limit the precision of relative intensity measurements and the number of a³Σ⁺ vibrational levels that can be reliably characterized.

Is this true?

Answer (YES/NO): NO